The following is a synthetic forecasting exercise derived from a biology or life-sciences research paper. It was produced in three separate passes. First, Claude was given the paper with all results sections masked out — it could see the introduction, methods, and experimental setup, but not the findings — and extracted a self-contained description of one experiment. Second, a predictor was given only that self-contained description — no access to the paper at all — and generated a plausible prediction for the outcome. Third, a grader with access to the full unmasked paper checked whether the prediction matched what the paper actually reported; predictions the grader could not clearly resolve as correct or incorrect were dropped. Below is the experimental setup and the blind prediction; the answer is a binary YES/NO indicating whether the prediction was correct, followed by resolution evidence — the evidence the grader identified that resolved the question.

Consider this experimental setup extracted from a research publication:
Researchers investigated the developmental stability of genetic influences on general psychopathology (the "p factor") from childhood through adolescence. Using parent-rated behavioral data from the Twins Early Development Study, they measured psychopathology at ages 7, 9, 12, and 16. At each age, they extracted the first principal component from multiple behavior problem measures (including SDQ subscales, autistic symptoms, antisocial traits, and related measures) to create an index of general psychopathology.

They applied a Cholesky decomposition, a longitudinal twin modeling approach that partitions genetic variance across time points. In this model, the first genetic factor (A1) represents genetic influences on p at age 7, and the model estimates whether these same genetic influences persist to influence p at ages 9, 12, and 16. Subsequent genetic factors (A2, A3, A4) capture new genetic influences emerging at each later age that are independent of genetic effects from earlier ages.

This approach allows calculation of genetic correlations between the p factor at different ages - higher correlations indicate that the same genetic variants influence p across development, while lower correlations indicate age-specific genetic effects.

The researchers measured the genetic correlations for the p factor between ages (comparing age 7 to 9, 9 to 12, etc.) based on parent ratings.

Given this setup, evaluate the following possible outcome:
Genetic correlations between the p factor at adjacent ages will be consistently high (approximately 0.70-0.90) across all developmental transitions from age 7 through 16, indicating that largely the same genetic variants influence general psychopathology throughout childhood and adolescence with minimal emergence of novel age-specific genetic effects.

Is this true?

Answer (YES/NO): NO